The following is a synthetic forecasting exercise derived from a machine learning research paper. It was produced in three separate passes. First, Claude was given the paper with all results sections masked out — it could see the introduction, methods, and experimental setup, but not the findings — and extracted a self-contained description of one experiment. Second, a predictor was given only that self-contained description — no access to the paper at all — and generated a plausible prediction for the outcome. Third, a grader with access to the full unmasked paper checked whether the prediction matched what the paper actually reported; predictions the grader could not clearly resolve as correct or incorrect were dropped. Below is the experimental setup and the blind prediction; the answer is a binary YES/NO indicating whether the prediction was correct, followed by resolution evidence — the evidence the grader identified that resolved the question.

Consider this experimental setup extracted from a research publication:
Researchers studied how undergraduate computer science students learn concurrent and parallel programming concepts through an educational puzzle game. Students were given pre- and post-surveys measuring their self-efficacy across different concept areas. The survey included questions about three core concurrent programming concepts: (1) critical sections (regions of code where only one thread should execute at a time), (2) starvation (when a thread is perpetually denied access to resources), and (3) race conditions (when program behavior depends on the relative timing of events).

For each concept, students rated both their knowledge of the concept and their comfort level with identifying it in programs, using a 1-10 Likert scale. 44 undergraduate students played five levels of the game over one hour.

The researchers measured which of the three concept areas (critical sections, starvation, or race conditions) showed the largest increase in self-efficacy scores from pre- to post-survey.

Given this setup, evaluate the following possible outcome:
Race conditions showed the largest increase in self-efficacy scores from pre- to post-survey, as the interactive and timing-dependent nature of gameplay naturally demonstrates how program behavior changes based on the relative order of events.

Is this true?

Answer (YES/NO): NO